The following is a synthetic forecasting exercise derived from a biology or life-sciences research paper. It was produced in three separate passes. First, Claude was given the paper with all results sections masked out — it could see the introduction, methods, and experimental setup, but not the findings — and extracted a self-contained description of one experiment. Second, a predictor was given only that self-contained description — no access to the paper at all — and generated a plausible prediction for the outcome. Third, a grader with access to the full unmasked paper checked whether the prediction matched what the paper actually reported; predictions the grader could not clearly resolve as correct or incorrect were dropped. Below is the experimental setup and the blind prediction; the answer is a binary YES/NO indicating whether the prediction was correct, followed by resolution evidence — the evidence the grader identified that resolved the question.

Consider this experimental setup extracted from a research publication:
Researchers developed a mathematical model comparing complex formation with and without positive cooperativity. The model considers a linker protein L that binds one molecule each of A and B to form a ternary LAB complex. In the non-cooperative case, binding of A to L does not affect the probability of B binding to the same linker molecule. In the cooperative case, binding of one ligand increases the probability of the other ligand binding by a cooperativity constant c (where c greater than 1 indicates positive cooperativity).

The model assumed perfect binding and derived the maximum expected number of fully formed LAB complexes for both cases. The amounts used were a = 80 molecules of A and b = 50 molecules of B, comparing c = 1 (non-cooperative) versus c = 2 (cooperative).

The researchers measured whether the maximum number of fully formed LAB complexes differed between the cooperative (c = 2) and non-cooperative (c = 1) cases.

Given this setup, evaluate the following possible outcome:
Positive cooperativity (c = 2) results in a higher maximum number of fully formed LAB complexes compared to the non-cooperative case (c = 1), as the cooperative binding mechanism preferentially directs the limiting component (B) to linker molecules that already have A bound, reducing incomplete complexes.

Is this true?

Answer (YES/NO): NO